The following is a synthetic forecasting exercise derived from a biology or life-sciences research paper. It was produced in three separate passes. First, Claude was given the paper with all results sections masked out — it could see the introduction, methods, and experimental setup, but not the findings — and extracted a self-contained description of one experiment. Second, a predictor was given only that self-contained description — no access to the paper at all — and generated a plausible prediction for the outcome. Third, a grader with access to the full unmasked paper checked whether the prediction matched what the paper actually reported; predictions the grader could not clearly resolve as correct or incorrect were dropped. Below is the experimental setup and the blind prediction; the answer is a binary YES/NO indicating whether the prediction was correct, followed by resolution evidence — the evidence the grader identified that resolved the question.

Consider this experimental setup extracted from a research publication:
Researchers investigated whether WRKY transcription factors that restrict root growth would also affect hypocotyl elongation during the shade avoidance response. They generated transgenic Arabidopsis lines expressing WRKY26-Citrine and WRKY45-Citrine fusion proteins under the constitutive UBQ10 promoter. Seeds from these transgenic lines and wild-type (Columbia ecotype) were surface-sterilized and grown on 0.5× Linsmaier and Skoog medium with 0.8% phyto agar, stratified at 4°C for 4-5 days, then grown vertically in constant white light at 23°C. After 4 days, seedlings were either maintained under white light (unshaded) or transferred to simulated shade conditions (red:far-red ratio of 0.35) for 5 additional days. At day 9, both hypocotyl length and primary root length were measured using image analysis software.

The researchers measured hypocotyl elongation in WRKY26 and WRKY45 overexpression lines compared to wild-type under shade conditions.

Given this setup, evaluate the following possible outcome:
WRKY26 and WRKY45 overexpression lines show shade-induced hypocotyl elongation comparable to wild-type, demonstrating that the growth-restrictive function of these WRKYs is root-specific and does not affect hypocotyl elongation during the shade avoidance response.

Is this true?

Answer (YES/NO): YES